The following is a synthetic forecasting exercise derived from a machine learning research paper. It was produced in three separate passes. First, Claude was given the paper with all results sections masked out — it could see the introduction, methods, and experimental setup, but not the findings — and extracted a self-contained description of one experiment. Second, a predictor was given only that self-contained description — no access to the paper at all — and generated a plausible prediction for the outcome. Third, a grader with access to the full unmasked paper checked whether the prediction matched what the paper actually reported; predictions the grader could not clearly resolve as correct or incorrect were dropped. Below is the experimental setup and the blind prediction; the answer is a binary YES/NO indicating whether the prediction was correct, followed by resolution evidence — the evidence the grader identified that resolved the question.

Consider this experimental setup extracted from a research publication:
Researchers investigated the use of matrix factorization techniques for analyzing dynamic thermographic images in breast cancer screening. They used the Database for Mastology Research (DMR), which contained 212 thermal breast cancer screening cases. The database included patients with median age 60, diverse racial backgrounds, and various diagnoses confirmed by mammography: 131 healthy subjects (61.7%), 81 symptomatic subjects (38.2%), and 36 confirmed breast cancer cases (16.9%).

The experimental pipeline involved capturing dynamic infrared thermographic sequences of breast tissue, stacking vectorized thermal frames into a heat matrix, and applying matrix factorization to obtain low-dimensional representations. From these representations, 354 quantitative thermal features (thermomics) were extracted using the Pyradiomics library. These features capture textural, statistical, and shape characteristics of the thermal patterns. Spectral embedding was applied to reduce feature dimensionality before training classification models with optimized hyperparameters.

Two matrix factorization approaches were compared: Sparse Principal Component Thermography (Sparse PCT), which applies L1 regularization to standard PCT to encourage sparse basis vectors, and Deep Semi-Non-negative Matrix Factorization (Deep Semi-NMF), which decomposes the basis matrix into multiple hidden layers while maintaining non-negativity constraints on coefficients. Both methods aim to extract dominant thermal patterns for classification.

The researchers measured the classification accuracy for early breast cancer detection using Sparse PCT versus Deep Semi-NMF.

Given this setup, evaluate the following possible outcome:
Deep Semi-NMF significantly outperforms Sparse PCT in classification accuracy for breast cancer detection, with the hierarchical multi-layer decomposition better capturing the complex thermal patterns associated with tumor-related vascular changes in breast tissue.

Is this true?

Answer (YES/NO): NO